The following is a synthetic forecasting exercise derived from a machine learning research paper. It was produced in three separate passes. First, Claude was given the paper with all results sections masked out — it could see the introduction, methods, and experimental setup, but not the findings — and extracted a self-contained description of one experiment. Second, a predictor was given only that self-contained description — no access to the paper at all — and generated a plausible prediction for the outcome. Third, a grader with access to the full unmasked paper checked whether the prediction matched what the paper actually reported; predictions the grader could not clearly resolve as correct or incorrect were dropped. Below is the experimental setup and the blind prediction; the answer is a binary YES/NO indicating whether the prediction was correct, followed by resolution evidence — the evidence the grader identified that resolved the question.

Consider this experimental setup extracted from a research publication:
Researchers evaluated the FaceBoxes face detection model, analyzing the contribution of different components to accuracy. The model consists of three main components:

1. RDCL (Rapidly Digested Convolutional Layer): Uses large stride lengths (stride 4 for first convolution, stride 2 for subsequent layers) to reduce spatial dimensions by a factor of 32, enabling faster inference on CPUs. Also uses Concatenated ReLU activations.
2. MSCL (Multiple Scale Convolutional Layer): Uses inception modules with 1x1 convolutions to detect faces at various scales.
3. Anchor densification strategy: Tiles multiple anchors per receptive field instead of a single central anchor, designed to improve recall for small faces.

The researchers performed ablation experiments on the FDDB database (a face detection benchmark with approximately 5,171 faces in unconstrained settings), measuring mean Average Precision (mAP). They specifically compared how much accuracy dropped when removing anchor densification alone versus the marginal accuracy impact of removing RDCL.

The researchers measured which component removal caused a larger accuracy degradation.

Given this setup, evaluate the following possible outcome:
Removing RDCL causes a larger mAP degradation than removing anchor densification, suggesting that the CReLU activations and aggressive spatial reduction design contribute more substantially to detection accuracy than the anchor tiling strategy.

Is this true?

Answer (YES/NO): NO